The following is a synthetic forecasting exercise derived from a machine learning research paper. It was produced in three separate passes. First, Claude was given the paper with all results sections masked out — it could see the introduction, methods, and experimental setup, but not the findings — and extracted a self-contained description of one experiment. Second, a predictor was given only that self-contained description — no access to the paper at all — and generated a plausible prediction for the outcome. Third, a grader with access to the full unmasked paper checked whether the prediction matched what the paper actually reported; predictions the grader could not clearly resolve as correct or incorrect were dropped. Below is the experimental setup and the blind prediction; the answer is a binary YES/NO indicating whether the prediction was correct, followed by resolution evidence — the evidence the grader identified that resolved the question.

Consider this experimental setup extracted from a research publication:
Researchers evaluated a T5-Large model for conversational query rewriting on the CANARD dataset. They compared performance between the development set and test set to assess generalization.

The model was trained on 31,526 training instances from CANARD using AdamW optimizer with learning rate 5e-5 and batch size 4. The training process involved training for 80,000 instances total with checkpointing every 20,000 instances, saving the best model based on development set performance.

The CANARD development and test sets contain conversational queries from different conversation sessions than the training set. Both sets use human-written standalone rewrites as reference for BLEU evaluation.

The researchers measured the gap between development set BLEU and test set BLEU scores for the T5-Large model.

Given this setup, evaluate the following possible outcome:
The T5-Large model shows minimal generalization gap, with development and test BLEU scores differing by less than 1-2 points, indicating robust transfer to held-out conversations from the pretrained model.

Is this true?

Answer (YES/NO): YES